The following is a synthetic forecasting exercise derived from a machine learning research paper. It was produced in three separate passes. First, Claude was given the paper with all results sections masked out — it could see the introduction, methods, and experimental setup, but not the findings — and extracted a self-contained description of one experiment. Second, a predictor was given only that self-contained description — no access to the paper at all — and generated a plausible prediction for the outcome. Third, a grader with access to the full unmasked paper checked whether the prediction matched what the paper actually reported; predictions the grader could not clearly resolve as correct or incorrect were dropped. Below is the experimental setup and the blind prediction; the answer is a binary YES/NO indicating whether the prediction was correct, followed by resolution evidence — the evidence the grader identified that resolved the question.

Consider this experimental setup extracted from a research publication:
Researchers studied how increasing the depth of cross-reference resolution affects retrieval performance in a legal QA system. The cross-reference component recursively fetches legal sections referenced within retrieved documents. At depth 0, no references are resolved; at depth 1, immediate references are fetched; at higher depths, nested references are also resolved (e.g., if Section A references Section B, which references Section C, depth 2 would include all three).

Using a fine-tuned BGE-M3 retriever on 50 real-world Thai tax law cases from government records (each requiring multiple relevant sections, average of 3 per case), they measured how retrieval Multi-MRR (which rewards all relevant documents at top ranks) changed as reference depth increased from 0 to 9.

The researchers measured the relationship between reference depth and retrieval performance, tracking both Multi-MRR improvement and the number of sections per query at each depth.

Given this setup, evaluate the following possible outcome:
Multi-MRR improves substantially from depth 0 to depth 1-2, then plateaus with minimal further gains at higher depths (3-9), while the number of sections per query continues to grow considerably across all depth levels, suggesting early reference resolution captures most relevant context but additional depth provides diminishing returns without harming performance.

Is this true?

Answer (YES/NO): NO